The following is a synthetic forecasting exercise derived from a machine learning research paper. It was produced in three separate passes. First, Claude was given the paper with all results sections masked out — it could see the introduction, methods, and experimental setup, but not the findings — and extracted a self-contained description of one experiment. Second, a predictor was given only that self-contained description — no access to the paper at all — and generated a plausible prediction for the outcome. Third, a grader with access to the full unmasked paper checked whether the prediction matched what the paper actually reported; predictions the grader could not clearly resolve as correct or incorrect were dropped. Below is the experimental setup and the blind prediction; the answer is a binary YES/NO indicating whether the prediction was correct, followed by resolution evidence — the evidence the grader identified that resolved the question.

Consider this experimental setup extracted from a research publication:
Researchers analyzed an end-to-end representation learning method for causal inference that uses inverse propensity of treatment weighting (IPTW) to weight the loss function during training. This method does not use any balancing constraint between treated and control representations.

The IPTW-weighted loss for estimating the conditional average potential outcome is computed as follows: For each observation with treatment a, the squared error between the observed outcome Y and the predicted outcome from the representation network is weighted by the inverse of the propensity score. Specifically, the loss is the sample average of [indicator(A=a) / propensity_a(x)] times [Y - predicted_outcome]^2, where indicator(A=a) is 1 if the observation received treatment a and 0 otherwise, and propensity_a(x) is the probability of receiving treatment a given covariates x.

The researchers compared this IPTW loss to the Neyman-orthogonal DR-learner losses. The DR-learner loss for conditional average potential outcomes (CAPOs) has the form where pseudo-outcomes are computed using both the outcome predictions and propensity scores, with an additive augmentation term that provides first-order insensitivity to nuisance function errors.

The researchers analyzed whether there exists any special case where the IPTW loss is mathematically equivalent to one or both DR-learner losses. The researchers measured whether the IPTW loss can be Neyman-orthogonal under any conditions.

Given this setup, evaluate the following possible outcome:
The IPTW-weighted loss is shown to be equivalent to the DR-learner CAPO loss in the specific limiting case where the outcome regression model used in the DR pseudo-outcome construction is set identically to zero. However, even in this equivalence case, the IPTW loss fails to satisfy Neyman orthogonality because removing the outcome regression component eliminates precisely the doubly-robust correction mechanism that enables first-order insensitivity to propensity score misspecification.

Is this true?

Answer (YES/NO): NO